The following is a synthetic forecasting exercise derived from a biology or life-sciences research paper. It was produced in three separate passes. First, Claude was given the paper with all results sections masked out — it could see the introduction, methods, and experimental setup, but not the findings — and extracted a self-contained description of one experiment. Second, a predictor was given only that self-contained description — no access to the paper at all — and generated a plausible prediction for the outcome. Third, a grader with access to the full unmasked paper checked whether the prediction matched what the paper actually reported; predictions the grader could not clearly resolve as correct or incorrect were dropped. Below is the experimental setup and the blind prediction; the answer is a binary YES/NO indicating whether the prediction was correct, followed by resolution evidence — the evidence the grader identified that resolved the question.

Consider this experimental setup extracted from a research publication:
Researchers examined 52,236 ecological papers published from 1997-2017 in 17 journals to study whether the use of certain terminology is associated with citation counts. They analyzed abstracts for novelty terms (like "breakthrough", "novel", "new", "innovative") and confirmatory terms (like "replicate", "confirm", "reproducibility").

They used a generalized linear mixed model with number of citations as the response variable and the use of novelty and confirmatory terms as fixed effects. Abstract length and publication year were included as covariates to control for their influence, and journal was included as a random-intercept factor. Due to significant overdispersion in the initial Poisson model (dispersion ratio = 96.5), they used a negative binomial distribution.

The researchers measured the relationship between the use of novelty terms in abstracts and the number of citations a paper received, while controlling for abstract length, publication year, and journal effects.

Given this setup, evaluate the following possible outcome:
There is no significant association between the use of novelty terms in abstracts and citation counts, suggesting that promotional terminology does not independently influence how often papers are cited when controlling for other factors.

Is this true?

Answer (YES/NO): NO